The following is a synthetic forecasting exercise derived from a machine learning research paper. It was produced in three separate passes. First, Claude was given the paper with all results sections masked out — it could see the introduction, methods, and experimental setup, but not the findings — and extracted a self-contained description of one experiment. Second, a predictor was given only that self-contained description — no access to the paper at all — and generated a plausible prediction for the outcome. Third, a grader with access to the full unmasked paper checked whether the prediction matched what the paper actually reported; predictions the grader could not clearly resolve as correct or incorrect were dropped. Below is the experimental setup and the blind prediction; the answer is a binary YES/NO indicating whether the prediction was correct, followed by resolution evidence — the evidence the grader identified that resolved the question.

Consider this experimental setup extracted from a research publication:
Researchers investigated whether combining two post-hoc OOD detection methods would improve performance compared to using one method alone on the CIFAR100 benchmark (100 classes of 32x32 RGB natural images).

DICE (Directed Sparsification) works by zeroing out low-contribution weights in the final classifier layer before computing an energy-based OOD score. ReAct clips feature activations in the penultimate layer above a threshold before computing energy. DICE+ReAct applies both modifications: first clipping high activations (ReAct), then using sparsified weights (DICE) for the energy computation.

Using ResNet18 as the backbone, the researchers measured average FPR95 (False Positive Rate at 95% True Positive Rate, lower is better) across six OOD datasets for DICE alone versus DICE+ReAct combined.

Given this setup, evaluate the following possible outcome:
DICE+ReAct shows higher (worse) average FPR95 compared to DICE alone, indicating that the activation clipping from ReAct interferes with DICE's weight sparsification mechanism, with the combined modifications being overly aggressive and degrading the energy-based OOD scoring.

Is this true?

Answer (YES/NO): NO